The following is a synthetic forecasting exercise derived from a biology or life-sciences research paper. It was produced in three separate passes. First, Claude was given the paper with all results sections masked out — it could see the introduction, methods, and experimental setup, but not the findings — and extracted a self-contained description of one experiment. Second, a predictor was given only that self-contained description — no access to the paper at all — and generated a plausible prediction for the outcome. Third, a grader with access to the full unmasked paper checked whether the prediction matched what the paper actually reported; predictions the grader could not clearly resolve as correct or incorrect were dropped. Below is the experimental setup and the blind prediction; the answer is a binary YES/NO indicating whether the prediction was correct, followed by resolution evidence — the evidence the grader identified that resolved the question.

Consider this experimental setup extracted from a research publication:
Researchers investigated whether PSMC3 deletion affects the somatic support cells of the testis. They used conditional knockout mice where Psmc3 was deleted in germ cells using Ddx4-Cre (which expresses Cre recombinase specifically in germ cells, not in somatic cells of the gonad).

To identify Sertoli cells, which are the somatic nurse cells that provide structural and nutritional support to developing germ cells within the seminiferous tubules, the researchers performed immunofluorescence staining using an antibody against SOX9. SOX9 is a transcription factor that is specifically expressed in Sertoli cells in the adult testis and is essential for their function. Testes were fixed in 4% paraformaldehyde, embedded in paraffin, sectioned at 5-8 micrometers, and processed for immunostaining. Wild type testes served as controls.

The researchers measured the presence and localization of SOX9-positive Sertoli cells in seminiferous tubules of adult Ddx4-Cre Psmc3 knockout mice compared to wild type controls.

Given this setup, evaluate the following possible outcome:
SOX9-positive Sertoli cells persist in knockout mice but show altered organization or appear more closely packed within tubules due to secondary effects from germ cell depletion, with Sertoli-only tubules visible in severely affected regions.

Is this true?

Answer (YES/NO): NO